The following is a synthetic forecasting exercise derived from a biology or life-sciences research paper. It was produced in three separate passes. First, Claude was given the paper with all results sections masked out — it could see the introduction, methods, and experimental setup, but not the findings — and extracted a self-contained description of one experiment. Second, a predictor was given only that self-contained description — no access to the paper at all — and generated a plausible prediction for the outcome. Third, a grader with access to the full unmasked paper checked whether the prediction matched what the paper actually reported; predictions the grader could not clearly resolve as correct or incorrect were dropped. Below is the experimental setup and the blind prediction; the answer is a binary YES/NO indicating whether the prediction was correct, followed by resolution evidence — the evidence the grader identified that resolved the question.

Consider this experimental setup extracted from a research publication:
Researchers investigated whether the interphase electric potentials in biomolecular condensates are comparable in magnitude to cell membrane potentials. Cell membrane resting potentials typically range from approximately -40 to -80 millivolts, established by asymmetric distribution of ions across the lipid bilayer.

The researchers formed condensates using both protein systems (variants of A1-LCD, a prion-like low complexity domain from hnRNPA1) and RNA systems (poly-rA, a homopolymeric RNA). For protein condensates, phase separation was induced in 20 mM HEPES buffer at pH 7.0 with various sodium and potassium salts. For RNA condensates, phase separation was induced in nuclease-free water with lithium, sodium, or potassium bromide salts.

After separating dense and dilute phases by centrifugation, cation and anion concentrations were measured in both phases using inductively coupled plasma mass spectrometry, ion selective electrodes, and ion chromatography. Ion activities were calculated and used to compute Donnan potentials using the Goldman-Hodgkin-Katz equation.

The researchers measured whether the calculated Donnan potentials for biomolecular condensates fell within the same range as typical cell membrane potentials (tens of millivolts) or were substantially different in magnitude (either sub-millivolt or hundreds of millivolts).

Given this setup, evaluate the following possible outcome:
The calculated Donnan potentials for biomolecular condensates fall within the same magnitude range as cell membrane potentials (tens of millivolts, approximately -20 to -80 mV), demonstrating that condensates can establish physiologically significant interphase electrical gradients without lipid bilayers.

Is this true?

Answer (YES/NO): YES